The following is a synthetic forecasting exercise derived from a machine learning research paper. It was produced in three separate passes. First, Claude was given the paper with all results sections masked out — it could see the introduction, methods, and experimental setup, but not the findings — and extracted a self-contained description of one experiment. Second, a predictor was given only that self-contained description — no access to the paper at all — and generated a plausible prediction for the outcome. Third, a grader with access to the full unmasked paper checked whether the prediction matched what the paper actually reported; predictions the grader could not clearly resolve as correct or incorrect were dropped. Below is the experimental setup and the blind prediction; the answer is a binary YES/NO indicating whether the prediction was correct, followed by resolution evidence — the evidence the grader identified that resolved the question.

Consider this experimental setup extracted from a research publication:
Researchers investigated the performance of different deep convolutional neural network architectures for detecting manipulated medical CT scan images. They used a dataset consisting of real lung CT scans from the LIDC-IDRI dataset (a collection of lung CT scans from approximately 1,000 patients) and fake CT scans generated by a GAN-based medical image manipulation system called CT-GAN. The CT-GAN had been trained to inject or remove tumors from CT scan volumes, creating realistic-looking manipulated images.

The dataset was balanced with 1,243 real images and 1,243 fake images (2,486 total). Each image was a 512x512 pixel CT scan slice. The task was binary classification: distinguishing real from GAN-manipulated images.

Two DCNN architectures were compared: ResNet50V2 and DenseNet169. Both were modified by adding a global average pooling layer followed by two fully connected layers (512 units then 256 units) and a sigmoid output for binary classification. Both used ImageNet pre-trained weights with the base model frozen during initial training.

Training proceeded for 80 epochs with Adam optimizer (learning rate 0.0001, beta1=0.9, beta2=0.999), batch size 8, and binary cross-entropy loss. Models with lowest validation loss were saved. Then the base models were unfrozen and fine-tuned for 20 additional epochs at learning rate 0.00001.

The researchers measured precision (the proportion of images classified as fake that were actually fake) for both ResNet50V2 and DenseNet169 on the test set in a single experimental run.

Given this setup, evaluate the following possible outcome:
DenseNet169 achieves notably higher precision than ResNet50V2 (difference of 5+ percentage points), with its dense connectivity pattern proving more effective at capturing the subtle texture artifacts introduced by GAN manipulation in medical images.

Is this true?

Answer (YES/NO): NO